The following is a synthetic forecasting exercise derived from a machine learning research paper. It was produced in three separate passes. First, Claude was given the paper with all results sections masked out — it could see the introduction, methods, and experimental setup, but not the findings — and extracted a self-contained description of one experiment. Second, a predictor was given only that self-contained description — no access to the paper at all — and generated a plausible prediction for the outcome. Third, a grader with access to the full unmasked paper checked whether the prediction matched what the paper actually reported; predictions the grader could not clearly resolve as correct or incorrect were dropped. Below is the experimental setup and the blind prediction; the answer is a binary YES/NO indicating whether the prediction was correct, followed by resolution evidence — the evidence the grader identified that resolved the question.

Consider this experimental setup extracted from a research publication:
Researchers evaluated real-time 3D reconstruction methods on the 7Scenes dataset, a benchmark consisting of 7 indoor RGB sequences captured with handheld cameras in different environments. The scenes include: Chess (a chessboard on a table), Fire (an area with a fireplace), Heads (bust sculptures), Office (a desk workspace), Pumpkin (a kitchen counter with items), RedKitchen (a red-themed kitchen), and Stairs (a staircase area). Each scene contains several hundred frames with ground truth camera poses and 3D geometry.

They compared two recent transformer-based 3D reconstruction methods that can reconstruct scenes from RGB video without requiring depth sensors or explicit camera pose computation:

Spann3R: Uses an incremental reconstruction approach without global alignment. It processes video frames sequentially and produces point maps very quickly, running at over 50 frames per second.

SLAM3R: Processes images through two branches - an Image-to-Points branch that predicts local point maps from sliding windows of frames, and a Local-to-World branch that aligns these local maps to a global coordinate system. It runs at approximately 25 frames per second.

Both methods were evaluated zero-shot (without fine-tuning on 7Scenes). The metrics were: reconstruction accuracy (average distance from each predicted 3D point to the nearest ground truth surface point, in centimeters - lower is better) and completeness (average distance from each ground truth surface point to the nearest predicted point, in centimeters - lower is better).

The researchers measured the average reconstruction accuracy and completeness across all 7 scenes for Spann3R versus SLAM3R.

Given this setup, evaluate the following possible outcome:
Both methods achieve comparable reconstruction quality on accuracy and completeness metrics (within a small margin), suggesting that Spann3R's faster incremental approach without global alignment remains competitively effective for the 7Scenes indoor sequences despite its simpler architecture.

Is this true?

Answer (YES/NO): NO